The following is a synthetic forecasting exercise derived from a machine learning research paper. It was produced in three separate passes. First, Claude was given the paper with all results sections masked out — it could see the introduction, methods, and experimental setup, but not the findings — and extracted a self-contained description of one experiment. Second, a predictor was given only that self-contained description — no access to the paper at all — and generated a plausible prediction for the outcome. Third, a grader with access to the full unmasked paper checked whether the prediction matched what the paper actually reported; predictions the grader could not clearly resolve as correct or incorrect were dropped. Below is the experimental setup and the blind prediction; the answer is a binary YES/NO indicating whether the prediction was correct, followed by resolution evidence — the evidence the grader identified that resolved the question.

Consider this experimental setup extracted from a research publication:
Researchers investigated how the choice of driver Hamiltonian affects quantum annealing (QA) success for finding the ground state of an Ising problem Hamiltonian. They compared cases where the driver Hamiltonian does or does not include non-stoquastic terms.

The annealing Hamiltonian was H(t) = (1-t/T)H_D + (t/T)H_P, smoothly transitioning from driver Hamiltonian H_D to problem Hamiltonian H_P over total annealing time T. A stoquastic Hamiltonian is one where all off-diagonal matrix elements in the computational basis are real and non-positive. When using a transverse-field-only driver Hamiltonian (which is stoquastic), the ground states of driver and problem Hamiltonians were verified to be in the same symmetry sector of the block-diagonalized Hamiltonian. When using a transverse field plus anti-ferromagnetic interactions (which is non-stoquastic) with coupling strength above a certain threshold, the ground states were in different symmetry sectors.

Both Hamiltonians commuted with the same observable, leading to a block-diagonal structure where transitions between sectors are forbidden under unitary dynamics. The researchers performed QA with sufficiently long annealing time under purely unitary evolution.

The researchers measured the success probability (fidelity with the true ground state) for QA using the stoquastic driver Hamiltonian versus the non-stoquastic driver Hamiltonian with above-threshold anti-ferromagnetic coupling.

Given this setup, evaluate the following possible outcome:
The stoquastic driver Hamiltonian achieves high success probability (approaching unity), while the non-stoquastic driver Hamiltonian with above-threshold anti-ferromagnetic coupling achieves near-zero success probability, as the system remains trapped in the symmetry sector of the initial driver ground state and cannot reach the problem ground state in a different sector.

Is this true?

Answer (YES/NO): YES